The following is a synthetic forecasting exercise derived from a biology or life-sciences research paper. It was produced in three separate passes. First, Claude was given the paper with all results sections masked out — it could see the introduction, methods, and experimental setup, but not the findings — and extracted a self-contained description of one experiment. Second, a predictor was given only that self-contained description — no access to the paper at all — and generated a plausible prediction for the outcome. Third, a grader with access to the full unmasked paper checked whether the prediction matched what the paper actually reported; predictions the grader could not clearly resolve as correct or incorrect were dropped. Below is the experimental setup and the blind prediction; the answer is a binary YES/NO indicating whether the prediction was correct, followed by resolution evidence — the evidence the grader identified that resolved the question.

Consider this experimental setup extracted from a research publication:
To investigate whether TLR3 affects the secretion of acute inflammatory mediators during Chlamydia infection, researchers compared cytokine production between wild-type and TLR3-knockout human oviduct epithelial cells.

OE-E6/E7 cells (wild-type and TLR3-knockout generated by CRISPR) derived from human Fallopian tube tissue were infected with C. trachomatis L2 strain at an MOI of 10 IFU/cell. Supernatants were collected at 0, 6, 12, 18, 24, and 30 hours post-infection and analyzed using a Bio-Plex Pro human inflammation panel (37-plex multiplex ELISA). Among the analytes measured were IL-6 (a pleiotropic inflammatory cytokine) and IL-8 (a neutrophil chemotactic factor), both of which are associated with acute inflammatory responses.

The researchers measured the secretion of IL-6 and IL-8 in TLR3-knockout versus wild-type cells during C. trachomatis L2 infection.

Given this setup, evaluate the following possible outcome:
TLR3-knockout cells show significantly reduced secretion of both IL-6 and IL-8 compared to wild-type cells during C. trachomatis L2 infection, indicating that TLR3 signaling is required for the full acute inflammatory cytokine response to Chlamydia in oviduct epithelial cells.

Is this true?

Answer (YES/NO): YES